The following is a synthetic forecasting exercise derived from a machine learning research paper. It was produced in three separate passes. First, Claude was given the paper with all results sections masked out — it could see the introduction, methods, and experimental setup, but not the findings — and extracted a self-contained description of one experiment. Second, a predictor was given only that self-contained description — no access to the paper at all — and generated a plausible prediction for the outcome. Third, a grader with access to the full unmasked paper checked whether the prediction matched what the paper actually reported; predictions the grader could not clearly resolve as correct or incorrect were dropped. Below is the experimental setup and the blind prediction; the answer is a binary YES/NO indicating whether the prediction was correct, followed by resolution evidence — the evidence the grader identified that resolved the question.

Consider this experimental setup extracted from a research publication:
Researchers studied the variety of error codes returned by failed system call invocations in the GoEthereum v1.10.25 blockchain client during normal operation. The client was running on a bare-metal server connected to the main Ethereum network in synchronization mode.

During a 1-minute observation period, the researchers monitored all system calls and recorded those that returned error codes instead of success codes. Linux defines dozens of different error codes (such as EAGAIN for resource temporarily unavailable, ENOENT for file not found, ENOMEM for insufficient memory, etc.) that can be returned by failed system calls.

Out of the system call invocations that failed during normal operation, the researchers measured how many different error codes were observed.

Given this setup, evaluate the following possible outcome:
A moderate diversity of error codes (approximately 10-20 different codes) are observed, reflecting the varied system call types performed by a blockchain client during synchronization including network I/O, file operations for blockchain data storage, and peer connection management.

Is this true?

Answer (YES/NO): NO